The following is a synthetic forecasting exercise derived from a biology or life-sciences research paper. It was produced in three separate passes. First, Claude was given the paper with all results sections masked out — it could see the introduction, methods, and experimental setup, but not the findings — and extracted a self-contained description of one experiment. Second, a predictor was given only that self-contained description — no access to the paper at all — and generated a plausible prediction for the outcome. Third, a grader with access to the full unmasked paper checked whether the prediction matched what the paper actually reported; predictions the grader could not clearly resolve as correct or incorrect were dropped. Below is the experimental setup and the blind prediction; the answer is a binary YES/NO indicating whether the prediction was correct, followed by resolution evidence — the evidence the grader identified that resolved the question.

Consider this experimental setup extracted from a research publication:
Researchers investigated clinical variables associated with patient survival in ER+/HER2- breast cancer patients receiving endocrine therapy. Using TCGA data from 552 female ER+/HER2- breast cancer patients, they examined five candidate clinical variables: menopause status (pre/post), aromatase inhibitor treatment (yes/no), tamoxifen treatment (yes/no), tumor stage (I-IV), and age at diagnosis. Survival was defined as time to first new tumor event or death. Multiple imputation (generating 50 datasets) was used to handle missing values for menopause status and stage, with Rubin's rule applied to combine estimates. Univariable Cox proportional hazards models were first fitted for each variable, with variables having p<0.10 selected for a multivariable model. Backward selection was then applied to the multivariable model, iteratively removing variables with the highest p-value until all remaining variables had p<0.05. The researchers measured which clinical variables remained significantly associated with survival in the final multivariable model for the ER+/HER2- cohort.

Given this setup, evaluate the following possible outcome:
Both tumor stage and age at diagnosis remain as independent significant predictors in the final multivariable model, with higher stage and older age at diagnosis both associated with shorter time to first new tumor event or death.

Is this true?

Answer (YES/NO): NO